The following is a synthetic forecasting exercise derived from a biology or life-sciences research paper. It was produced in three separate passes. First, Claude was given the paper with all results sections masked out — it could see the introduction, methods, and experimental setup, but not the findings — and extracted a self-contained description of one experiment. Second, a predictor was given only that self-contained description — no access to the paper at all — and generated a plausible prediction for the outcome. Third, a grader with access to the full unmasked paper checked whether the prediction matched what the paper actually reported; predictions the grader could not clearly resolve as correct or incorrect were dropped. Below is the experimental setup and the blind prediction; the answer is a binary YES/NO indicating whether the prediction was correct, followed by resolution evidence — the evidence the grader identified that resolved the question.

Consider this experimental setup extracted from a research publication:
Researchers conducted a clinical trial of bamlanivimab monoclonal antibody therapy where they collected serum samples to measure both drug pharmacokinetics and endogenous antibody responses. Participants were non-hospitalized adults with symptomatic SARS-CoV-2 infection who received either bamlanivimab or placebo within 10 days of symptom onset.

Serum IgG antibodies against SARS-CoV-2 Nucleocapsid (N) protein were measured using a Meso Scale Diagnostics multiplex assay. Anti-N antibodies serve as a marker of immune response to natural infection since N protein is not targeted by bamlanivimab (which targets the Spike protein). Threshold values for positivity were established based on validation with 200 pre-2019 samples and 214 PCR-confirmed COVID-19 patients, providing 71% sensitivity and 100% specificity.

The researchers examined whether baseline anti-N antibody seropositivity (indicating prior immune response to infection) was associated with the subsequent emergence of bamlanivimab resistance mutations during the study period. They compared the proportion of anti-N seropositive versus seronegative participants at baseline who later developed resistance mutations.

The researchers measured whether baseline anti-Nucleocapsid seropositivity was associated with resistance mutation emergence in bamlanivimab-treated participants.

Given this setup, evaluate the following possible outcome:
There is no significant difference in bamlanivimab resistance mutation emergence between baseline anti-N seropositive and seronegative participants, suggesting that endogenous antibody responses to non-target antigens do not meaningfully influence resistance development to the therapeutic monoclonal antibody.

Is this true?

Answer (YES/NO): NO